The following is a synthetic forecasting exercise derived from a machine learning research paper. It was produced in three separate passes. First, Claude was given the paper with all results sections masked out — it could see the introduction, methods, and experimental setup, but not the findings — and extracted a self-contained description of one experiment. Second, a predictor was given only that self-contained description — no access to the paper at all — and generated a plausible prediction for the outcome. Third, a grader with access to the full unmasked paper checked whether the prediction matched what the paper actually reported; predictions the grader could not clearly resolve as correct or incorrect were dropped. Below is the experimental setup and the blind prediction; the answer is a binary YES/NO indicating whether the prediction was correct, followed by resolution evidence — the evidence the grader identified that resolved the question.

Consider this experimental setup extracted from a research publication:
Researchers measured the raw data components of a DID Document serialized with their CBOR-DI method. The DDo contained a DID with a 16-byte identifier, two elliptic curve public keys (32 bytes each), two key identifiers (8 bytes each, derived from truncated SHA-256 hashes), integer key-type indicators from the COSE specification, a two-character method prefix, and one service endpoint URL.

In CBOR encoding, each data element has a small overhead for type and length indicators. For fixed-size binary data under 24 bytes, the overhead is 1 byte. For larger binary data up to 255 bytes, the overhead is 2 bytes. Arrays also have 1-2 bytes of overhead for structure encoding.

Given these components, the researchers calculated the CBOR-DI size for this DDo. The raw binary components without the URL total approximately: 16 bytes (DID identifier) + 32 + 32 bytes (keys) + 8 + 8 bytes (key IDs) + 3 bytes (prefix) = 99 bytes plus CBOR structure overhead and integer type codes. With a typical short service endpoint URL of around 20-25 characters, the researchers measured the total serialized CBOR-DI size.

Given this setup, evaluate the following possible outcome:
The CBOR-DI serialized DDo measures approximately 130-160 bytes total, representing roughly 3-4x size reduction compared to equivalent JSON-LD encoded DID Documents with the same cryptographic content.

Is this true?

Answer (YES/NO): NO